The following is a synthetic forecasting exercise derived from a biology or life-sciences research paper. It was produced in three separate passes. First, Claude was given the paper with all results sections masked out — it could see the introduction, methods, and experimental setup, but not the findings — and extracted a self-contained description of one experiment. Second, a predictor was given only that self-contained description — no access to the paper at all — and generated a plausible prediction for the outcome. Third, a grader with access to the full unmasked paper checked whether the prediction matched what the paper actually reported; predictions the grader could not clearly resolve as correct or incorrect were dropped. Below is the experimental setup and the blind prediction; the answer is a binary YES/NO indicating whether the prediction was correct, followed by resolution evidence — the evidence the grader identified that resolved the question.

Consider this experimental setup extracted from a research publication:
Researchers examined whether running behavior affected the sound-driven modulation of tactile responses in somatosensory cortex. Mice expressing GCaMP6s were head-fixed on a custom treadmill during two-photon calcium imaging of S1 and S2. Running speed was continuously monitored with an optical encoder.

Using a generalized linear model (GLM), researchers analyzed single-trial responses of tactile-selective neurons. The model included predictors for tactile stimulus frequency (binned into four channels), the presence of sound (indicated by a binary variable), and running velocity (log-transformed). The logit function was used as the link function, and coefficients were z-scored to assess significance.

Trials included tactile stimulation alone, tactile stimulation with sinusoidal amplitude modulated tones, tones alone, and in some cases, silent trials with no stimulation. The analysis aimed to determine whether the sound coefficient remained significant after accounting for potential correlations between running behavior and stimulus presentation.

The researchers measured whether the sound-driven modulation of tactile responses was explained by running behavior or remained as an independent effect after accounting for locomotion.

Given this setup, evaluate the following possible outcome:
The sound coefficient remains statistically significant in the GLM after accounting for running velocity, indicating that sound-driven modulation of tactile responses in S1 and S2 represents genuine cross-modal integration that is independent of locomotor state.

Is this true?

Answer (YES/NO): YES